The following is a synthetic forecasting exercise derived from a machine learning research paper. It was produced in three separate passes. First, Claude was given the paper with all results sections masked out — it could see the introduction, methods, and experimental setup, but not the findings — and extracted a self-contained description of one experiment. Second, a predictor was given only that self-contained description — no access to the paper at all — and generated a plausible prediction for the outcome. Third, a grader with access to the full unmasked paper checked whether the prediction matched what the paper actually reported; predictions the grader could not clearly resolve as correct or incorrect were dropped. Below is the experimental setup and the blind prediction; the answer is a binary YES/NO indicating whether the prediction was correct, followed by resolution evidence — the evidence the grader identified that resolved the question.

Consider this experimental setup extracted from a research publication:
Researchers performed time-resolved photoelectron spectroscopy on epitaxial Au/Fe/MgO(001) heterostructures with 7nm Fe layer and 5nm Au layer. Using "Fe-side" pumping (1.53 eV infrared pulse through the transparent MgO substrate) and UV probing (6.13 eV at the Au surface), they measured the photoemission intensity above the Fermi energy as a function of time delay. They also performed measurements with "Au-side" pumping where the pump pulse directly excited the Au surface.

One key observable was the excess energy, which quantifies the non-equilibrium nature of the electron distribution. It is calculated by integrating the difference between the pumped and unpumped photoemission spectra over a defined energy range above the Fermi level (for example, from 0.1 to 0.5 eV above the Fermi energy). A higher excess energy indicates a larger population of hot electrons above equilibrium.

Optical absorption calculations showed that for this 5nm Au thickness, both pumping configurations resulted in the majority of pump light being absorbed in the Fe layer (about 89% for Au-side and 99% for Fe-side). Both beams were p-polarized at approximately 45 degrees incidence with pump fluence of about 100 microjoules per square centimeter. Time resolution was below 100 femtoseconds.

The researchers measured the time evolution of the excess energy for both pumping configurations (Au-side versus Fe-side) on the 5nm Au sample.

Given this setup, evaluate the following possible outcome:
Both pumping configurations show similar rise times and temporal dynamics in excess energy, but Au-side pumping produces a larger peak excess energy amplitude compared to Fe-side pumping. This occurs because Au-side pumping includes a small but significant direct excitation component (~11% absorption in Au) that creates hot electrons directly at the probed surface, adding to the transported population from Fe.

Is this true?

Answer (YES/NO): NO